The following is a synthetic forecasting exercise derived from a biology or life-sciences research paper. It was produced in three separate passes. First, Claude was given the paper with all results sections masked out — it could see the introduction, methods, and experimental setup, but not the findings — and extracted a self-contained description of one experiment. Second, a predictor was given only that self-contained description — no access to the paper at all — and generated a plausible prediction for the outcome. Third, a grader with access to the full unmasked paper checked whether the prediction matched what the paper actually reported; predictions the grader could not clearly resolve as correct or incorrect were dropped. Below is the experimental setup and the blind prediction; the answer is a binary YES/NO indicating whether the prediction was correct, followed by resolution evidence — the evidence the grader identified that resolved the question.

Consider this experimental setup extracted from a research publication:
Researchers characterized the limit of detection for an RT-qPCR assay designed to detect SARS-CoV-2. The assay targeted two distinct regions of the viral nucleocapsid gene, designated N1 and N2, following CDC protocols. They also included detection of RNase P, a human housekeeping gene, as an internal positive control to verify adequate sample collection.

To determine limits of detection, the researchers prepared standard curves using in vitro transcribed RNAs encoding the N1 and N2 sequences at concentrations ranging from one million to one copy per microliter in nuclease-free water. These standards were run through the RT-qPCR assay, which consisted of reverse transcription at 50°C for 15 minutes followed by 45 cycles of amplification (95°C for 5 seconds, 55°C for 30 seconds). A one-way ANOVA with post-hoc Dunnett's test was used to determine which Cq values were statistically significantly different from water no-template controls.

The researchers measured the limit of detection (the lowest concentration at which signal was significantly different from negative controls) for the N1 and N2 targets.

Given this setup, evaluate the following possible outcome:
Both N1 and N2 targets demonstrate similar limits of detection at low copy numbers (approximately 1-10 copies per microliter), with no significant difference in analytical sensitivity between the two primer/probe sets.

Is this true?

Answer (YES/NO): NO